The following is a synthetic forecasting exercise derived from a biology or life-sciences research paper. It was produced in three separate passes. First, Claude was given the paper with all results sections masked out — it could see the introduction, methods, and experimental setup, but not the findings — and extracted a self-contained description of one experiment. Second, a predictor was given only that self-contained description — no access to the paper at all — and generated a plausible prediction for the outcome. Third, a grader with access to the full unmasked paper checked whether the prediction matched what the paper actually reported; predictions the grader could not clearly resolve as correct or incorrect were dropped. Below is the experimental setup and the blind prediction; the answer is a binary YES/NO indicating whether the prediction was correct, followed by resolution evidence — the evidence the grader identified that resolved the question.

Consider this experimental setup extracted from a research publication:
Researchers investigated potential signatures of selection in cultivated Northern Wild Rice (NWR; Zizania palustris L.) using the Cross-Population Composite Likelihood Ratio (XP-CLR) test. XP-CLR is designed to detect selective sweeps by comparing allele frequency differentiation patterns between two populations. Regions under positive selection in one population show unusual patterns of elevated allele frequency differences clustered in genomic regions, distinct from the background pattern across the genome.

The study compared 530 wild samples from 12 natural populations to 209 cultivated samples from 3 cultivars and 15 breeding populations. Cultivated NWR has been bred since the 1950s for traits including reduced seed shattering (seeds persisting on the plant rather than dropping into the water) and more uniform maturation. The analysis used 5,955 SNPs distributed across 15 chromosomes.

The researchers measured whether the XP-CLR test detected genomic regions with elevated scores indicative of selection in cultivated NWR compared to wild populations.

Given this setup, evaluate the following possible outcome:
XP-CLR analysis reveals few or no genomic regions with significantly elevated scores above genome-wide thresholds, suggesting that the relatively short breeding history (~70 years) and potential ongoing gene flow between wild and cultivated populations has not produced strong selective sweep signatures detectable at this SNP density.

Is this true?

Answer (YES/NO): NO